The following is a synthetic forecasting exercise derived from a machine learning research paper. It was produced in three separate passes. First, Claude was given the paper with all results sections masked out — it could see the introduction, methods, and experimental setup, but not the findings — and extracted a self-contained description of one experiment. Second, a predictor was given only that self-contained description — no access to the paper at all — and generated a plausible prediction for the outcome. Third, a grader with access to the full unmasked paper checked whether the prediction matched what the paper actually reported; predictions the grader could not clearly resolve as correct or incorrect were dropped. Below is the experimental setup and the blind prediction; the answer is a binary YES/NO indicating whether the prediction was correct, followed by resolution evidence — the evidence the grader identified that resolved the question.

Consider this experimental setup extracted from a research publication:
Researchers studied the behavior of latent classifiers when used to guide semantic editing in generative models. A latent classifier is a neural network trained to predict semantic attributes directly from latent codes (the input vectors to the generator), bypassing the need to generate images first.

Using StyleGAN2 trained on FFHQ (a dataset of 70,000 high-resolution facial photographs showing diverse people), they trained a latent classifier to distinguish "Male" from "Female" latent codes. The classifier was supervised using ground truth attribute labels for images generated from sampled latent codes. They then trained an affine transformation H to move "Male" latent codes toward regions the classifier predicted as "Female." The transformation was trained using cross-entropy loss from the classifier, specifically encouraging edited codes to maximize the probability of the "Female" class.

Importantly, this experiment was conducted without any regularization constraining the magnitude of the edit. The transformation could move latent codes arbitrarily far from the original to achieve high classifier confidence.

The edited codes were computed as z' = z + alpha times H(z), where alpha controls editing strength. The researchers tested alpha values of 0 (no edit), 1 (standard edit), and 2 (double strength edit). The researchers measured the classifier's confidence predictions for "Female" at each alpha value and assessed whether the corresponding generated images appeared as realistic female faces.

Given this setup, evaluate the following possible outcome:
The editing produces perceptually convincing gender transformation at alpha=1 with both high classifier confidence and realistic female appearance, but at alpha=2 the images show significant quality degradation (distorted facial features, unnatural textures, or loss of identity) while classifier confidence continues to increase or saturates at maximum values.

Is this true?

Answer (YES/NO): NO